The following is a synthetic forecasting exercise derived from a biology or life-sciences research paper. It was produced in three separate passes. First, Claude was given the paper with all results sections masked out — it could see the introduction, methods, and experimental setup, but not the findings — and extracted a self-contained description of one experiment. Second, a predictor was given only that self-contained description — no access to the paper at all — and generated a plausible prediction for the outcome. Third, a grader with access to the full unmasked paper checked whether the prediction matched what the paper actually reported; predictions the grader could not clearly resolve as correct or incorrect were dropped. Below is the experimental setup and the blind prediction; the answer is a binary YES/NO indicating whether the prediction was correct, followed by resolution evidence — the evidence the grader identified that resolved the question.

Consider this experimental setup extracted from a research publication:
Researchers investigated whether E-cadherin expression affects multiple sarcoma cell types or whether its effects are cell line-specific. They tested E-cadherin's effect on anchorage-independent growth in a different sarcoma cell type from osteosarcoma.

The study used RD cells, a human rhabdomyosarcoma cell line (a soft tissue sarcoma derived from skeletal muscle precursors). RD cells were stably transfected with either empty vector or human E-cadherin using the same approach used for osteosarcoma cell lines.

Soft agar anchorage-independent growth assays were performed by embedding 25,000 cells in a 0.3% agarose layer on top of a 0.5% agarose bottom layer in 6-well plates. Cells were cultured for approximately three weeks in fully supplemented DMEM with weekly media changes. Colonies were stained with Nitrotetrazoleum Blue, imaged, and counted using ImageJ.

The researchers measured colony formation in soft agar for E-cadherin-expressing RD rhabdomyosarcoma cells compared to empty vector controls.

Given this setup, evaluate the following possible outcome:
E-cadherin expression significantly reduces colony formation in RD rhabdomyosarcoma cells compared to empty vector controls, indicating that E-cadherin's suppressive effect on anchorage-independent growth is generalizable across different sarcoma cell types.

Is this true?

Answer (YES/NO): YES